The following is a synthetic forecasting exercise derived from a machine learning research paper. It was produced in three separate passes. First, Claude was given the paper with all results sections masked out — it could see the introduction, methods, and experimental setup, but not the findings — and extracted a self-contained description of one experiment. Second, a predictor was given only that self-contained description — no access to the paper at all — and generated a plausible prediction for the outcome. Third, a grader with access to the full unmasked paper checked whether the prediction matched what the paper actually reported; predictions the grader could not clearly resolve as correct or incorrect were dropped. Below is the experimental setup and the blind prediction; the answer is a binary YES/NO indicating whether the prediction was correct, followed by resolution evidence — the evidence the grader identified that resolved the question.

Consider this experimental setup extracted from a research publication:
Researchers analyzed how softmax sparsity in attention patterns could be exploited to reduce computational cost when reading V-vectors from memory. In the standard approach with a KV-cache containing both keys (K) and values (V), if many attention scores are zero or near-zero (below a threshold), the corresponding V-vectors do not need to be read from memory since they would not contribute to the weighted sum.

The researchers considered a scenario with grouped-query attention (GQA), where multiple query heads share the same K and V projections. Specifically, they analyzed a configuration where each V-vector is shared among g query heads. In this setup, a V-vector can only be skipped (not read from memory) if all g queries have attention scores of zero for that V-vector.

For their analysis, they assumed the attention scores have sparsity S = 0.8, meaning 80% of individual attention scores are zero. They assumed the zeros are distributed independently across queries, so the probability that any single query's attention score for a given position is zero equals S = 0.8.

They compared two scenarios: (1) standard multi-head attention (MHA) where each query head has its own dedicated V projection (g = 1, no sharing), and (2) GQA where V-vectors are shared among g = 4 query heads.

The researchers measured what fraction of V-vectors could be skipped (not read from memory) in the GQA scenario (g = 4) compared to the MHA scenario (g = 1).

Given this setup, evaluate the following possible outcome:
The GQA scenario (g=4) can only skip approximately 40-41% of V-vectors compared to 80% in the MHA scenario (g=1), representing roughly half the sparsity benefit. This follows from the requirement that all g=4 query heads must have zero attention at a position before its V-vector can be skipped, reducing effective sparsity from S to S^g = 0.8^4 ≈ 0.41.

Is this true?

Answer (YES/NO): YES